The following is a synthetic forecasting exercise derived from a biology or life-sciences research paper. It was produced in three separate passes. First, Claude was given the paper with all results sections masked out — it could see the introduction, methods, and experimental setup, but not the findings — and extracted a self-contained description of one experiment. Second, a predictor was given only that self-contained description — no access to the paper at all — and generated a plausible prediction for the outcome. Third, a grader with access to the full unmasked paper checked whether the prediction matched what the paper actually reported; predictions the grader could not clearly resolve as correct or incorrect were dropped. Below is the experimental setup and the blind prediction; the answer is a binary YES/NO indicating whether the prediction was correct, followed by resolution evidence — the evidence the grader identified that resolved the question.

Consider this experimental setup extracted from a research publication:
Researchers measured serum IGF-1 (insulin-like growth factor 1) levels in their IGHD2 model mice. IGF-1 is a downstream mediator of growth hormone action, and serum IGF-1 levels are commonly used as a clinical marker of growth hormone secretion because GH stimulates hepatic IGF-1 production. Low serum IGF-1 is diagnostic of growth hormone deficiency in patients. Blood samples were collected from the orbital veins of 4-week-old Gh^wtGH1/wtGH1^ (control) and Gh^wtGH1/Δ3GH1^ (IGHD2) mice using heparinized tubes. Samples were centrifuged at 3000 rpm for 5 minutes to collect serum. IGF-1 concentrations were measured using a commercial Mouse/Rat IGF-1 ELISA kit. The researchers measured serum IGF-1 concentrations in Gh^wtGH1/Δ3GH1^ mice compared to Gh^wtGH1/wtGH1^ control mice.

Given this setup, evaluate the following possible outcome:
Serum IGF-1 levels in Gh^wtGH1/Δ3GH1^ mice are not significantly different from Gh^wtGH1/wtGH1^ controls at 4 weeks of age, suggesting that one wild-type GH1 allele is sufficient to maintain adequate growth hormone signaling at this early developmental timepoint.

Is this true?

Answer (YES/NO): NO